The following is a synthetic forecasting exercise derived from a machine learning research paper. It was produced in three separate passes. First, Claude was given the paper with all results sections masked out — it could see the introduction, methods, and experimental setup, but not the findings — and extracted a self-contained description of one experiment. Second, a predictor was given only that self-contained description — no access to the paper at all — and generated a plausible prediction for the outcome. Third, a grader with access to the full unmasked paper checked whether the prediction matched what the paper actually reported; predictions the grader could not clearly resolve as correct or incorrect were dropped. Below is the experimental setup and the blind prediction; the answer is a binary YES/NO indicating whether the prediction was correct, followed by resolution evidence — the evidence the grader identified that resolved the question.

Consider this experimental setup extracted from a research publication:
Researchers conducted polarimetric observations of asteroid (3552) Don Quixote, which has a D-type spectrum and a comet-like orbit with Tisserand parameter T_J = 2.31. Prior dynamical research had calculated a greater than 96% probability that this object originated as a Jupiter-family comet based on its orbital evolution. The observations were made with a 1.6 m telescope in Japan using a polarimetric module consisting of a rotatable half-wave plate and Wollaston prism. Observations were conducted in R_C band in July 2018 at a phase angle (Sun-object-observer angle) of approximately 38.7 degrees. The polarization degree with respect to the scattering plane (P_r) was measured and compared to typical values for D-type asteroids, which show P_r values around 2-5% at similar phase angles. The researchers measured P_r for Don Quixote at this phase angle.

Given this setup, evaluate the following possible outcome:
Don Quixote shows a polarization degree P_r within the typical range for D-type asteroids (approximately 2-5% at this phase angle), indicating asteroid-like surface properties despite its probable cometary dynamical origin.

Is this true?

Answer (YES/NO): NO